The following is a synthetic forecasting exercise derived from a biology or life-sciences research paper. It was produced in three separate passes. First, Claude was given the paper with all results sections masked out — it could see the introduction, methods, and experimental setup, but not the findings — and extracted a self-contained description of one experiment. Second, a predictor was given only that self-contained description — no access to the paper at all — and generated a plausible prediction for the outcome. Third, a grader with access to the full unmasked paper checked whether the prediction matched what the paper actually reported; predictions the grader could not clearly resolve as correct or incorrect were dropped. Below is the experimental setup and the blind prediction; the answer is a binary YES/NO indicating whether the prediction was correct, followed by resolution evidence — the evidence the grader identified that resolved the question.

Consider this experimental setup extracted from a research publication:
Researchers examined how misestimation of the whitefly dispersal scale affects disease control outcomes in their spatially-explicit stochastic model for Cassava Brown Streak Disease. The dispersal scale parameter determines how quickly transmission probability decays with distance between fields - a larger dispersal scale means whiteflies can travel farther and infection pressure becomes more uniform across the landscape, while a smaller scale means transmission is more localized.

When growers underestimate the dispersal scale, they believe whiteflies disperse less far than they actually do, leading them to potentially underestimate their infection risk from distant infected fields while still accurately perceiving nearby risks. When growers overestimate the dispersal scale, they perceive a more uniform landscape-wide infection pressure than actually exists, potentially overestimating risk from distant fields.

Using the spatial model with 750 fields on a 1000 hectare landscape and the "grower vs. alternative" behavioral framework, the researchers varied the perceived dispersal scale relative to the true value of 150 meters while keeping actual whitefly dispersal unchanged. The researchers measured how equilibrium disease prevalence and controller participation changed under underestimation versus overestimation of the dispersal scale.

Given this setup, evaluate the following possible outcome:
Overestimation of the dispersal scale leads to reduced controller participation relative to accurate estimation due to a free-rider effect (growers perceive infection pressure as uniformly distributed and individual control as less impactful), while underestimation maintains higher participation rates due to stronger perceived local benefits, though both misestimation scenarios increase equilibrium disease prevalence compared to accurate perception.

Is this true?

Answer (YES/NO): NO